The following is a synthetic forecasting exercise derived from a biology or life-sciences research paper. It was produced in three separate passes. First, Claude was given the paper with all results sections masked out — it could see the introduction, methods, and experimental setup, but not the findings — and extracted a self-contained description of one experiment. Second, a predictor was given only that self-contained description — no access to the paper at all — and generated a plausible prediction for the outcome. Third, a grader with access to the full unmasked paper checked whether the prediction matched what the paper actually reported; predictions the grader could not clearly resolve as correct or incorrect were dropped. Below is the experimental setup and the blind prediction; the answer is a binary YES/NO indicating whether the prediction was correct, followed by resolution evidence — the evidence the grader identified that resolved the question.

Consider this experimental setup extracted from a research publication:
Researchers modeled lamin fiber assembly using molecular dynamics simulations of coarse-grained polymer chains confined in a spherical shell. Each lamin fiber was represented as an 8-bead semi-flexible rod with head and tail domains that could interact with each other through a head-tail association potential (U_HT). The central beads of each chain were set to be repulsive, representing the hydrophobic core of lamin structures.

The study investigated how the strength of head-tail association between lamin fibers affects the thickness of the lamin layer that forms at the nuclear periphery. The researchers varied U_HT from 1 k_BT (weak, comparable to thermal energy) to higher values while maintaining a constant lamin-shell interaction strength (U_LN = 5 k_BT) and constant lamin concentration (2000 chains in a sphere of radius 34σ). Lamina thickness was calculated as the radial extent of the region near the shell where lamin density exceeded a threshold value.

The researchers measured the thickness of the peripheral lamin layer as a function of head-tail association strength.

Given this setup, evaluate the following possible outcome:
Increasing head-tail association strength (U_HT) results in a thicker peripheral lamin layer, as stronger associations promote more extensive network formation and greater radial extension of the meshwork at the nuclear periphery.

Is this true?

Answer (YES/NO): YES